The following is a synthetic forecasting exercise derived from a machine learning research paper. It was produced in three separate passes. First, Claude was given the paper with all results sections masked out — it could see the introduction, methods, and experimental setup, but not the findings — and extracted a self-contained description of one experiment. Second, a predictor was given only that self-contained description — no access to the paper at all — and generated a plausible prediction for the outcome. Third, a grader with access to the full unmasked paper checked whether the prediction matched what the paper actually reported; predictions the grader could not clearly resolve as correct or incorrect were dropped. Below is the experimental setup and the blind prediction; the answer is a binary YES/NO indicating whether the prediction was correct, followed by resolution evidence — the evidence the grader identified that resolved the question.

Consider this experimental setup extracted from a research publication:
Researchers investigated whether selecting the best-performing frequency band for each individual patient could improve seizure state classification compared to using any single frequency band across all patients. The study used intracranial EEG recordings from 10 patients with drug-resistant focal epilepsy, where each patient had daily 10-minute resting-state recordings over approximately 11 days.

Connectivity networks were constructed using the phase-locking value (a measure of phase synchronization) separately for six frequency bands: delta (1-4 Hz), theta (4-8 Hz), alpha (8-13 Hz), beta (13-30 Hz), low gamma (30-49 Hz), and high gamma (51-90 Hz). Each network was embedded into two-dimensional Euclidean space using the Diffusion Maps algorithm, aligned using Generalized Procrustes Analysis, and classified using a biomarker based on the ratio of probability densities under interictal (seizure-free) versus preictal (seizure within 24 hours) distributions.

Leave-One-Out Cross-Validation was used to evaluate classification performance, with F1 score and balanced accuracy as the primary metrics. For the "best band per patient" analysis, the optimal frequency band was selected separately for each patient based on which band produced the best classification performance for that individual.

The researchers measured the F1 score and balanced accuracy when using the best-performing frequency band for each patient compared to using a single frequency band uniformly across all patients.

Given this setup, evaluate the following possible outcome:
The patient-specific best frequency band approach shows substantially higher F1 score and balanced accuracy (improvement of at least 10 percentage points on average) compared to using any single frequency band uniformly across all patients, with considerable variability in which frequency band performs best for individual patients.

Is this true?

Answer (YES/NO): YES